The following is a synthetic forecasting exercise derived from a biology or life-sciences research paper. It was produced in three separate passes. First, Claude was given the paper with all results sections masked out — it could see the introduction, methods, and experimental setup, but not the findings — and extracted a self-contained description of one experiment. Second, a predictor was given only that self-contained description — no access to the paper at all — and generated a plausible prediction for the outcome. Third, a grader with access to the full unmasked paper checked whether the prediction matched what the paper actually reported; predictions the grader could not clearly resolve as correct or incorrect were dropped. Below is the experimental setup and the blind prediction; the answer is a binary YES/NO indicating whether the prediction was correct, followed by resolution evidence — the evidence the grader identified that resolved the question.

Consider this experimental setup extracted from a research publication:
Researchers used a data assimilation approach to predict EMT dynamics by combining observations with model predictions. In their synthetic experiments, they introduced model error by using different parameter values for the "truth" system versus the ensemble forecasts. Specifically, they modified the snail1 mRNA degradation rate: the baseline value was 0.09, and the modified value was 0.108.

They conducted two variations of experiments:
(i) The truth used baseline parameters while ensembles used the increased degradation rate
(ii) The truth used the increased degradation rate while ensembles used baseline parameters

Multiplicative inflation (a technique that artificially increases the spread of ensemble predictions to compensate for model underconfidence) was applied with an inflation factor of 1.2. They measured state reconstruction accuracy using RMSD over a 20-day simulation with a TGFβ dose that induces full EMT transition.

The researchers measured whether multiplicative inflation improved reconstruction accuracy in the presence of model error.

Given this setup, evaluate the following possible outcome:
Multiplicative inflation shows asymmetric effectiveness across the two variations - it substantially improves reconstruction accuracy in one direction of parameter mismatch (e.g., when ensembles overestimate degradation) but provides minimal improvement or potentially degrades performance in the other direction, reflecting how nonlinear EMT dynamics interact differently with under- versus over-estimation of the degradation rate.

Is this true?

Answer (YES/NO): NO